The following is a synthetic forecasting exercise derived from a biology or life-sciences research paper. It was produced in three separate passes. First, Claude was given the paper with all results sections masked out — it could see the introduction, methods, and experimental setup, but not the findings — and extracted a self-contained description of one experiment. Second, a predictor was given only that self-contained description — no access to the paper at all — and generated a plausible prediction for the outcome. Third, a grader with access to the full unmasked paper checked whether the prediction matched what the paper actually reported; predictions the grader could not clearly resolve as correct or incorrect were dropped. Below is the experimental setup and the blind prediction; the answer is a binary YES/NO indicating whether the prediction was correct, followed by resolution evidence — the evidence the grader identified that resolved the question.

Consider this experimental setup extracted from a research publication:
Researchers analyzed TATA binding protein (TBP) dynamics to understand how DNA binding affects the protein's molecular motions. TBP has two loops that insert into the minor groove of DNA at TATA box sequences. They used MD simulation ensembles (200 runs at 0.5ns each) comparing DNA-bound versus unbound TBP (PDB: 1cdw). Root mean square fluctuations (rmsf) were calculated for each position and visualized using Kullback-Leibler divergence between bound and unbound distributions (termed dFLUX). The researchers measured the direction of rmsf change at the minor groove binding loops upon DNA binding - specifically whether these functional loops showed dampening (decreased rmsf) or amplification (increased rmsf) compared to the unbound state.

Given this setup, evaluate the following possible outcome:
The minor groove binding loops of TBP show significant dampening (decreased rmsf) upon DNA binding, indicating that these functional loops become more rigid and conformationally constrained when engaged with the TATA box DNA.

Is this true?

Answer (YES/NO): YES